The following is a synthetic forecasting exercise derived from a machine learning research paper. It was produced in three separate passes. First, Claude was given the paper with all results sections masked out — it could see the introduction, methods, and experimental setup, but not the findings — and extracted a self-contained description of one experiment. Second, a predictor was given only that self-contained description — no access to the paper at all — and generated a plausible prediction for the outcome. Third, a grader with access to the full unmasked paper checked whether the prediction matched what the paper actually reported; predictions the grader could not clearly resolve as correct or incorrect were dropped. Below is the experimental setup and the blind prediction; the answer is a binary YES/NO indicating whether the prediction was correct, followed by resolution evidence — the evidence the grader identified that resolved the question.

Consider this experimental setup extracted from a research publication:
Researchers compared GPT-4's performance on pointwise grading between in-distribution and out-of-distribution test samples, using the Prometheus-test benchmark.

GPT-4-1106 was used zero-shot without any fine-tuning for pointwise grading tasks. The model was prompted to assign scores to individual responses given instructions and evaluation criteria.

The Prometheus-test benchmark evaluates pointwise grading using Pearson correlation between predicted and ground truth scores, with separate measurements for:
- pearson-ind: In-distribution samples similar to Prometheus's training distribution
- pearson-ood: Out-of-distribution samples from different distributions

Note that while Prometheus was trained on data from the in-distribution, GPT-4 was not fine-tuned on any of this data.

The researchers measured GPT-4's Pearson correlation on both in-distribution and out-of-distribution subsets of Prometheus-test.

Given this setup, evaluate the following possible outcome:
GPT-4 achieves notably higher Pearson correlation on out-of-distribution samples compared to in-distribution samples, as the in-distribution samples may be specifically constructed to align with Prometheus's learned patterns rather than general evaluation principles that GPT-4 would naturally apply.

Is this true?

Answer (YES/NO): NO